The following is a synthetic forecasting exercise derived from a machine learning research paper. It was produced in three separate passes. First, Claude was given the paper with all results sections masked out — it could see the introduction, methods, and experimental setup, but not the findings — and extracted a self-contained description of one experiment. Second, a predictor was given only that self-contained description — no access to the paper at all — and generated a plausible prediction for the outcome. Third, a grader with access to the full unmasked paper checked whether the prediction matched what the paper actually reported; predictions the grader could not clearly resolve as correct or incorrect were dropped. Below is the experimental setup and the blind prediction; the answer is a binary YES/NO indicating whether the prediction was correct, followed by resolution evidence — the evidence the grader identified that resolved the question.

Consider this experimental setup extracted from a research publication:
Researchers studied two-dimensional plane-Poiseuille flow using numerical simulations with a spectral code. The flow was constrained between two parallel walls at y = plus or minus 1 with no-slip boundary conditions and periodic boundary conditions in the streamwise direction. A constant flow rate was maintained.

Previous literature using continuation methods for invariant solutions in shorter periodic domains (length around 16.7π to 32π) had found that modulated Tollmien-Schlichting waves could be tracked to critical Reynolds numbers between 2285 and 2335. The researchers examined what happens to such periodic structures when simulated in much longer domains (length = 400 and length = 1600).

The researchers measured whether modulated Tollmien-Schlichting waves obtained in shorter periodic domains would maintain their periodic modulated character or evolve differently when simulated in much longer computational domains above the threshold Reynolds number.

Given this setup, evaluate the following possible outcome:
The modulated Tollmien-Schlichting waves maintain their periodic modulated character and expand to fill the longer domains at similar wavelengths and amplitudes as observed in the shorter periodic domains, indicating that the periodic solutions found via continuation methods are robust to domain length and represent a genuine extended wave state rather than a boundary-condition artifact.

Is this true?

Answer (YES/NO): NO